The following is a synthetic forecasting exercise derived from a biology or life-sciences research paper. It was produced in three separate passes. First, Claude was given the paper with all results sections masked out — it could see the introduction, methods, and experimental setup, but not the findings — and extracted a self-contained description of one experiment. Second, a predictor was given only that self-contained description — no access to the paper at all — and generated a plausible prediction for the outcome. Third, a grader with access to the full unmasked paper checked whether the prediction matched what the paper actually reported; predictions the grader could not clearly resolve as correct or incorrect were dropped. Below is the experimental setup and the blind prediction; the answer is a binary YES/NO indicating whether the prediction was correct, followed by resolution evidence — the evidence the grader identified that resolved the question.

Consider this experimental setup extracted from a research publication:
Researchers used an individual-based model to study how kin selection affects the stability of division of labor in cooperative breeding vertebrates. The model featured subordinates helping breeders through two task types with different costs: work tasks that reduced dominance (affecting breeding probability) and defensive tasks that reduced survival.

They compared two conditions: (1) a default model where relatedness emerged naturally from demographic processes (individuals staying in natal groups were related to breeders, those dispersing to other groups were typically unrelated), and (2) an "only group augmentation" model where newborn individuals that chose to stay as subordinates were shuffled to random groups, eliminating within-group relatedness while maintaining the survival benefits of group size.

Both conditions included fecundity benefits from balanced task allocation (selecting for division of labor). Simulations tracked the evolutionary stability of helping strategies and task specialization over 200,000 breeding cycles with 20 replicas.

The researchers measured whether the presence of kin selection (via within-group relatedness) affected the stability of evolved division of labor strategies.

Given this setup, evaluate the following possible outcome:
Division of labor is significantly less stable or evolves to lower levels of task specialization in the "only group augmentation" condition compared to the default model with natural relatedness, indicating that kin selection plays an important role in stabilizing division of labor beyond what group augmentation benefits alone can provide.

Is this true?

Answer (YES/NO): YES